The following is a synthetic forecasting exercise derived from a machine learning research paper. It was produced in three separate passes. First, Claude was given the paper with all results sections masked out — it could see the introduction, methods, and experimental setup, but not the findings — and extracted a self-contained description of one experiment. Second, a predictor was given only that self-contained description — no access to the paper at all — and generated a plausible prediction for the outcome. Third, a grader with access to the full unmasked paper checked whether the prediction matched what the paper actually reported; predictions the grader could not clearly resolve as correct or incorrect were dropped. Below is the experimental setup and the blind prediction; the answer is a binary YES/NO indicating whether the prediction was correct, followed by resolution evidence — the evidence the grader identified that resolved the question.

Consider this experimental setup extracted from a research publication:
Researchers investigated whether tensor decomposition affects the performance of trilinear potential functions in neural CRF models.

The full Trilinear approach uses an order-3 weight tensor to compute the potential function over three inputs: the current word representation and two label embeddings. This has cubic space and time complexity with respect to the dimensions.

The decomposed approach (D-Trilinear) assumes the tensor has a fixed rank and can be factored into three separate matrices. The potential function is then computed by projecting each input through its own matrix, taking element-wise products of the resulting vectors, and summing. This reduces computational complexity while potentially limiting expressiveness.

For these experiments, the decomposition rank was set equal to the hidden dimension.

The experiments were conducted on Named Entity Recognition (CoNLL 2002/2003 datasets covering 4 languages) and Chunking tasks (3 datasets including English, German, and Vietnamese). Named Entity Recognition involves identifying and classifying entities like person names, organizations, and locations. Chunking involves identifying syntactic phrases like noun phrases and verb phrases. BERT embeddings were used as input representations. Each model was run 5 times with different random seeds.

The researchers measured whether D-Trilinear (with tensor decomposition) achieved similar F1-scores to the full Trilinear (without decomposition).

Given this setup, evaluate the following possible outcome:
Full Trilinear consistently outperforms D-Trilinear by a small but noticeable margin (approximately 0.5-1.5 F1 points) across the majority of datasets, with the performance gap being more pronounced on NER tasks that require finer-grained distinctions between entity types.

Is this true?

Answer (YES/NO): NO